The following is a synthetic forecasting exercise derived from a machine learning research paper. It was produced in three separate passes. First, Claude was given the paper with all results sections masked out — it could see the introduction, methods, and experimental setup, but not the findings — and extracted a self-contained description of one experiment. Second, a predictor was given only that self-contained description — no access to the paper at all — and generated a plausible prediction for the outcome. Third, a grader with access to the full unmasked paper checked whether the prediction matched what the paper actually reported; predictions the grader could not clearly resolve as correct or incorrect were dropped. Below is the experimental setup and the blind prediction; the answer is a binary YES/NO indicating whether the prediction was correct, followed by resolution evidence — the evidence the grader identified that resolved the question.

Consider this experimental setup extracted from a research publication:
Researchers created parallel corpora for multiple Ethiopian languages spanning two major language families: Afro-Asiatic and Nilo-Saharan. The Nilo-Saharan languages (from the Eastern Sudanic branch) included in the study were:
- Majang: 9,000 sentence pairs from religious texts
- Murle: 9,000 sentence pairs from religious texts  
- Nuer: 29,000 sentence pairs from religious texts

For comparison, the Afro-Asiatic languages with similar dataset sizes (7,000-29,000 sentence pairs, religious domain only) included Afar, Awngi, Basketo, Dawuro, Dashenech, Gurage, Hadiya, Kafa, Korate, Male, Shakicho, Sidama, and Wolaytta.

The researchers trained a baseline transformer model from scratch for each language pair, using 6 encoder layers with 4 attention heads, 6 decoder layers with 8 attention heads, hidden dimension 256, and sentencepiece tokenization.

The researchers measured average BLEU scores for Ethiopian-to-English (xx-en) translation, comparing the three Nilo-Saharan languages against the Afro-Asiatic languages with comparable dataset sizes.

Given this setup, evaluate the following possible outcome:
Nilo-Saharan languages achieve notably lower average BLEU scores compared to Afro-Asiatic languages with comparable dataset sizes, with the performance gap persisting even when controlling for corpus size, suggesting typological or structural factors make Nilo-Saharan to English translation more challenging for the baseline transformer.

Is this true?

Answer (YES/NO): NO